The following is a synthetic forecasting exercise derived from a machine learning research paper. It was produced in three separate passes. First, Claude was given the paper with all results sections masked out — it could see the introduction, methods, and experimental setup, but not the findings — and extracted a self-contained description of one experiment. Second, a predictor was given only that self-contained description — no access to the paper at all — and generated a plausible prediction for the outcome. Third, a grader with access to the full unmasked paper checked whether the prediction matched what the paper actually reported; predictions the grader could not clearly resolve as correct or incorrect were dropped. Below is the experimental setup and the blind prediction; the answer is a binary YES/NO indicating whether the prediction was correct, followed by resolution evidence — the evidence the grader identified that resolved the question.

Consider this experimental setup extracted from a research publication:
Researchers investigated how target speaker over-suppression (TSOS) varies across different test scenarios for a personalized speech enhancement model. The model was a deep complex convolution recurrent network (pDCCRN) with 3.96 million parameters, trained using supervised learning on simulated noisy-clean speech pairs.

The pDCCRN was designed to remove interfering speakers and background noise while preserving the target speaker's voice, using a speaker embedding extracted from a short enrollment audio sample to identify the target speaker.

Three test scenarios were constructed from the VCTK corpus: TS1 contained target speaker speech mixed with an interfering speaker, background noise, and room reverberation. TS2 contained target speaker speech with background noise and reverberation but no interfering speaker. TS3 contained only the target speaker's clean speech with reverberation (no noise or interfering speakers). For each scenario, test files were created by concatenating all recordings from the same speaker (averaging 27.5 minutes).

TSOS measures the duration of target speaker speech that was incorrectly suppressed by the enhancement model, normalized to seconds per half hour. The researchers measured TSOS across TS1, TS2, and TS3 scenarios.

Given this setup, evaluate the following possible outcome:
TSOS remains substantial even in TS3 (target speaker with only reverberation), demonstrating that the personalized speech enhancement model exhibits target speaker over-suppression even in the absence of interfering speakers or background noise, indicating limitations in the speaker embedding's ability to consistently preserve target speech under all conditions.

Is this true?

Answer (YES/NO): YES